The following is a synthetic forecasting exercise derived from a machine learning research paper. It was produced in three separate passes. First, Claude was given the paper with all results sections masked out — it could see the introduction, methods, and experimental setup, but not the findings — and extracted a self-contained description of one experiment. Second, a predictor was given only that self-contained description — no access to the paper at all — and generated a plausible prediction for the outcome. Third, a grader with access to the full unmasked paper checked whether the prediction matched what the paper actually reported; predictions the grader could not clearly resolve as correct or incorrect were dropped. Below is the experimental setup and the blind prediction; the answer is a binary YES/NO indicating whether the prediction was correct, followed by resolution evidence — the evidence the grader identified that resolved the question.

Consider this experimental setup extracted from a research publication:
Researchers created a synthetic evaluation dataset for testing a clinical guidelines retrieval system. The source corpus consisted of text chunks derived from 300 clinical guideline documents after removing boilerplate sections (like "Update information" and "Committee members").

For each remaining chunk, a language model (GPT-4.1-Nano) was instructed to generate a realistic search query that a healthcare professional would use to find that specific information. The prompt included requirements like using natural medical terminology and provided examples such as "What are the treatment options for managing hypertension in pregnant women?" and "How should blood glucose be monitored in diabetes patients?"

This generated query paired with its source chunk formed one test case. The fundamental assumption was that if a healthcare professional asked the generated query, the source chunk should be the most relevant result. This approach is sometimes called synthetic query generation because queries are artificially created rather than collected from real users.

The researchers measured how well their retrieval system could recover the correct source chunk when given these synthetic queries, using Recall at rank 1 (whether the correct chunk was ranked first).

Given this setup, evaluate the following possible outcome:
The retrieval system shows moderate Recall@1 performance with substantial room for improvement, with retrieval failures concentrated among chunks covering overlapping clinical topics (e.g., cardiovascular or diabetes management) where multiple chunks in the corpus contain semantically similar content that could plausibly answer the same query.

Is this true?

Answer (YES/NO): NO